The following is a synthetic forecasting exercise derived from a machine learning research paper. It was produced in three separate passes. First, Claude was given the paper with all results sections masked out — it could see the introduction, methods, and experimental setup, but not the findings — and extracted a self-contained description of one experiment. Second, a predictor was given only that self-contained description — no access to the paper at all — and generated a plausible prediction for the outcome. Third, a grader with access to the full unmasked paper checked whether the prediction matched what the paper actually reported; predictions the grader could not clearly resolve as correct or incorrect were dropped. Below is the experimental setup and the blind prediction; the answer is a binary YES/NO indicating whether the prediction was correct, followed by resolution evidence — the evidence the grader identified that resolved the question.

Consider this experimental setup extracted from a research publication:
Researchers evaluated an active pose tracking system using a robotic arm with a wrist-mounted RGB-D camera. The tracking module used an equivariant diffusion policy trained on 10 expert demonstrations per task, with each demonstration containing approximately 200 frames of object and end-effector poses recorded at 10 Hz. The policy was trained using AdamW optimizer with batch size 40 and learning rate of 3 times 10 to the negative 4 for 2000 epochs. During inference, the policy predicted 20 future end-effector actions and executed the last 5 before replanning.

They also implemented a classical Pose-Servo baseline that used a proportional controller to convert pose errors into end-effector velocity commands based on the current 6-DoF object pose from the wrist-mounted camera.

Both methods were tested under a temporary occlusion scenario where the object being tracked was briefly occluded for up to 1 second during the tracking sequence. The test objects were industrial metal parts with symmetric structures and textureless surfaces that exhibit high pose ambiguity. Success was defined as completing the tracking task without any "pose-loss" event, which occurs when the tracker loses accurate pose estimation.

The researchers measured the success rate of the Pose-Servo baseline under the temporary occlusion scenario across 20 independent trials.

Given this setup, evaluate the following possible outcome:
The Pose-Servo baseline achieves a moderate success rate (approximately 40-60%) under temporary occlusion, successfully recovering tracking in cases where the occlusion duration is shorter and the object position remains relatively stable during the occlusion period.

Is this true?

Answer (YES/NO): NO